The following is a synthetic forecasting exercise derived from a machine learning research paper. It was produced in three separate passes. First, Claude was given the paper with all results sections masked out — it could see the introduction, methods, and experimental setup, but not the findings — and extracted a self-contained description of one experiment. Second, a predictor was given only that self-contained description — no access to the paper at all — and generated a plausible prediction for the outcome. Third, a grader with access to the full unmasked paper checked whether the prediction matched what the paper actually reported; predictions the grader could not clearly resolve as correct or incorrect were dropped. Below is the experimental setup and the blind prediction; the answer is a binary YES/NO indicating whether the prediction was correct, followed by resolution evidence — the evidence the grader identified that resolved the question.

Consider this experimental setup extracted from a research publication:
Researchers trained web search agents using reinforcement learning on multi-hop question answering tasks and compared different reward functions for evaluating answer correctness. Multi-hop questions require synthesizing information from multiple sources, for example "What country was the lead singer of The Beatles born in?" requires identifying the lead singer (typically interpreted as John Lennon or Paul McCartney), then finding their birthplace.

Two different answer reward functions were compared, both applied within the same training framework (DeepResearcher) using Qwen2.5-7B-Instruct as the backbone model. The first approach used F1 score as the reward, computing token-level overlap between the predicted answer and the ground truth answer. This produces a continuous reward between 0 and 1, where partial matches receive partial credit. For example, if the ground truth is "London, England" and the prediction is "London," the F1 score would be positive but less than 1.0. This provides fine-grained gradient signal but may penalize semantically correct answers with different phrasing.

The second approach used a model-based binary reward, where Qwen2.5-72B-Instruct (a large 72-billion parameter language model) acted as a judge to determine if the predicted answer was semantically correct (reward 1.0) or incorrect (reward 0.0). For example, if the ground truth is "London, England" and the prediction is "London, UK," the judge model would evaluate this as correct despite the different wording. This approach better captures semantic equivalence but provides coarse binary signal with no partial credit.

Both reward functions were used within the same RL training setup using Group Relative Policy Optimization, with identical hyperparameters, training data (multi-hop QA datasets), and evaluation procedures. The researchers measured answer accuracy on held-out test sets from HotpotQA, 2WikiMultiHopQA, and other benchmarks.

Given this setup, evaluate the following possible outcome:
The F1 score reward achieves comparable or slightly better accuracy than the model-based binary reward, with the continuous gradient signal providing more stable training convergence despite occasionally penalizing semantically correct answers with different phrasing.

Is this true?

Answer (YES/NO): NO